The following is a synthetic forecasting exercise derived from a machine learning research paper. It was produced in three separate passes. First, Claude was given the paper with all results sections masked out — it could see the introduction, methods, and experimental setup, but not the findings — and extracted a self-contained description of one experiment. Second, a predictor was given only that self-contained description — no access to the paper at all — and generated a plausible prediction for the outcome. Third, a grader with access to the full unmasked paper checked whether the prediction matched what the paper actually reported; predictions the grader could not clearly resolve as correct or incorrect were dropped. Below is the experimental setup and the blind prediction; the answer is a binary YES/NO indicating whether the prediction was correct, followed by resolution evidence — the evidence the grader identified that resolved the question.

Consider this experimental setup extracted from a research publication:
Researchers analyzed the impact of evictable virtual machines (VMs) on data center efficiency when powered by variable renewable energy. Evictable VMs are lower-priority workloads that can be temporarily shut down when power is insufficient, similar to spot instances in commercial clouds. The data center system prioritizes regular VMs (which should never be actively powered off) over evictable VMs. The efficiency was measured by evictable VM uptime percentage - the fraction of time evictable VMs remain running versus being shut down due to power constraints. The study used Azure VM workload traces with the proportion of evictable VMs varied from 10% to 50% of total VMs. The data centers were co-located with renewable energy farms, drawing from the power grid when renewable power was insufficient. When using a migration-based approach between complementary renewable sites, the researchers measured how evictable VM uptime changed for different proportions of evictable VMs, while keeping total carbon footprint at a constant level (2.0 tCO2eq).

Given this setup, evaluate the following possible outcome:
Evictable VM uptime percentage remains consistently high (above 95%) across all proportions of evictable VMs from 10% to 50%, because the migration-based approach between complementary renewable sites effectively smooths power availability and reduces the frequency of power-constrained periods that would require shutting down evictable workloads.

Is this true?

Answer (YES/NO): YES